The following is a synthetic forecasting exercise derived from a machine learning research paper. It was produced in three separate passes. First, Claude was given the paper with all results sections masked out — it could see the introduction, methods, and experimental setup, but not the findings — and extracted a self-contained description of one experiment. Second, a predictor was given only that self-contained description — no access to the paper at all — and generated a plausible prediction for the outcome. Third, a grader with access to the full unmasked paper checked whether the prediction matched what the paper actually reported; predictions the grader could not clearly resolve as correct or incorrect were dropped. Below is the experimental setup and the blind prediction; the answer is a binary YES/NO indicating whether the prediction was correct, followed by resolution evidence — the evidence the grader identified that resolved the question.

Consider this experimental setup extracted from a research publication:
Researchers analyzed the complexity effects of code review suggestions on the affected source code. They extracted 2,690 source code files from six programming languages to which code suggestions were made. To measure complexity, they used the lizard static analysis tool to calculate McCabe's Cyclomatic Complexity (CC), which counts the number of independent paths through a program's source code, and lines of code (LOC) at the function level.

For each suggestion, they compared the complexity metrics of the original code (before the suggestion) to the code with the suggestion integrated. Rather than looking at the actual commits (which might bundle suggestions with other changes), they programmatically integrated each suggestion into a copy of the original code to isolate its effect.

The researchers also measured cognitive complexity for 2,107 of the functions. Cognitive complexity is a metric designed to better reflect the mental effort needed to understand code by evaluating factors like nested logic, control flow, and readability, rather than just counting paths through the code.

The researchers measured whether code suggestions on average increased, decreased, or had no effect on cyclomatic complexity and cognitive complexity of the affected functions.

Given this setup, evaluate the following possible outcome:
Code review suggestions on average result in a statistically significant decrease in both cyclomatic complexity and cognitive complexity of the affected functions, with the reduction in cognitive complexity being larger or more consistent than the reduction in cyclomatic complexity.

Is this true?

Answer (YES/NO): NO